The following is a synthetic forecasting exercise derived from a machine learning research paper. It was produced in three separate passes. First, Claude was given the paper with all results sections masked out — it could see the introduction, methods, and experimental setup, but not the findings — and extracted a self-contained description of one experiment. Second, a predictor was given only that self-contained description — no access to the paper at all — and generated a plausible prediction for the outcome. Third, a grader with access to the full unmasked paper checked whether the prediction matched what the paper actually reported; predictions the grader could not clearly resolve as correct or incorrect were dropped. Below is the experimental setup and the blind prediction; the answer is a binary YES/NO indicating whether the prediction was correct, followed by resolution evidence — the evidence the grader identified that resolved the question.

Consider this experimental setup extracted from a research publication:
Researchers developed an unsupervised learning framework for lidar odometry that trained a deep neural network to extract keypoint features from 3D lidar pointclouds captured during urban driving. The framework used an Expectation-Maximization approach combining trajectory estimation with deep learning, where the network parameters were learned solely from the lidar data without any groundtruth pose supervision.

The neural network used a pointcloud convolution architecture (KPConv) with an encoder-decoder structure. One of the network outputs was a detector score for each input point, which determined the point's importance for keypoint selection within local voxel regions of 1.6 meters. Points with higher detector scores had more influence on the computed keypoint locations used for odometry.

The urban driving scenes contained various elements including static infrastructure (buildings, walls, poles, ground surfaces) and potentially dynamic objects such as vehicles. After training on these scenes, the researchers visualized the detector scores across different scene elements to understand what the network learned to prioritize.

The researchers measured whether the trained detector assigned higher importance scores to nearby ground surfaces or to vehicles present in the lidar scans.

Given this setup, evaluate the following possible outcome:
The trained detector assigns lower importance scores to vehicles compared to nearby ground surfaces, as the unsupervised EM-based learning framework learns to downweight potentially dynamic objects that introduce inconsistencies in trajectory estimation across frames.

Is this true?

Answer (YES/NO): YES